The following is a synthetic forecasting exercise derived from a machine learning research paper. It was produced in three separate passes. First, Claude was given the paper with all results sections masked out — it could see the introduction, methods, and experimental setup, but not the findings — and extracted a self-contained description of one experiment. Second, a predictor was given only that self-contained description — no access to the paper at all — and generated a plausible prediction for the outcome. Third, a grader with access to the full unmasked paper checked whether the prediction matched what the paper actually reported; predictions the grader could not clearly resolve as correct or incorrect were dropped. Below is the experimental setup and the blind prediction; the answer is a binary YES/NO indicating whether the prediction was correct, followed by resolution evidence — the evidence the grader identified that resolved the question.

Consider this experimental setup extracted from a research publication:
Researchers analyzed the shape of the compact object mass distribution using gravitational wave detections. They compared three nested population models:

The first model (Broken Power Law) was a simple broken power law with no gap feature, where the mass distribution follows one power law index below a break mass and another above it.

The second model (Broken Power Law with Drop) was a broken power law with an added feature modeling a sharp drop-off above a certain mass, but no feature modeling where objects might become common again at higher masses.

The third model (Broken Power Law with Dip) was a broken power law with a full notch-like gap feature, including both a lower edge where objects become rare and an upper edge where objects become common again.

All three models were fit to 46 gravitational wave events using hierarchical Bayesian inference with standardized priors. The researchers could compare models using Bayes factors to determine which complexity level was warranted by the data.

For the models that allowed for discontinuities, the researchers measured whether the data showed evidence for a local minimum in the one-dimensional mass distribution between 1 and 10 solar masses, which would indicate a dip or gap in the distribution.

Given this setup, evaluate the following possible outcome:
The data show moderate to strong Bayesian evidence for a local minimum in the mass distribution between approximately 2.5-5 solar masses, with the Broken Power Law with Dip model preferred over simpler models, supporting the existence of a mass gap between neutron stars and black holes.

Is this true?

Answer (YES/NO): NO